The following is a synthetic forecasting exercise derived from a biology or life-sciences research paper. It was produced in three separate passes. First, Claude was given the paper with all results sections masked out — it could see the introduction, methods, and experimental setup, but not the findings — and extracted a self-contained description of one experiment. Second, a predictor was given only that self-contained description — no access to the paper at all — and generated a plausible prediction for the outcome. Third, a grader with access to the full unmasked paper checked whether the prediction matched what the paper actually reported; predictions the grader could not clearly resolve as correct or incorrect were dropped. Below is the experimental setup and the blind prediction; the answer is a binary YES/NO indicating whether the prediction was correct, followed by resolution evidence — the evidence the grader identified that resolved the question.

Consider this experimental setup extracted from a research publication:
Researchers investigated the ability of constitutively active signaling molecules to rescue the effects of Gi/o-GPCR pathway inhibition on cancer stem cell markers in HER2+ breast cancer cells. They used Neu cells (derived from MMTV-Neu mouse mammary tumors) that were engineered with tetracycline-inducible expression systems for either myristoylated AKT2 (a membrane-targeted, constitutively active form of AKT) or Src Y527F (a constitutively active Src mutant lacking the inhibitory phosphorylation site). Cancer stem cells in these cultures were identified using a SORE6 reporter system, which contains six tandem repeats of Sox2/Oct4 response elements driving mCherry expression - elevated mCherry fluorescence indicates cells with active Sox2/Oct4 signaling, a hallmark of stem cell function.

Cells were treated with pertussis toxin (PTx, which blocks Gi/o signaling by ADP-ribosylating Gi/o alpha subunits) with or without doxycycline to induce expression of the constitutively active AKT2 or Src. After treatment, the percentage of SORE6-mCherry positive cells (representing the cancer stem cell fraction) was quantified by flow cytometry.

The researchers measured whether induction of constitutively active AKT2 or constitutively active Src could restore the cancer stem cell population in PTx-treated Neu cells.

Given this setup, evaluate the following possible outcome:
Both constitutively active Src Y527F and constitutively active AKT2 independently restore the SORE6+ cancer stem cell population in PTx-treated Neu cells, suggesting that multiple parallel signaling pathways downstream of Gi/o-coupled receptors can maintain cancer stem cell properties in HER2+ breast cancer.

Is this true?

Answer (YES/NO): YES